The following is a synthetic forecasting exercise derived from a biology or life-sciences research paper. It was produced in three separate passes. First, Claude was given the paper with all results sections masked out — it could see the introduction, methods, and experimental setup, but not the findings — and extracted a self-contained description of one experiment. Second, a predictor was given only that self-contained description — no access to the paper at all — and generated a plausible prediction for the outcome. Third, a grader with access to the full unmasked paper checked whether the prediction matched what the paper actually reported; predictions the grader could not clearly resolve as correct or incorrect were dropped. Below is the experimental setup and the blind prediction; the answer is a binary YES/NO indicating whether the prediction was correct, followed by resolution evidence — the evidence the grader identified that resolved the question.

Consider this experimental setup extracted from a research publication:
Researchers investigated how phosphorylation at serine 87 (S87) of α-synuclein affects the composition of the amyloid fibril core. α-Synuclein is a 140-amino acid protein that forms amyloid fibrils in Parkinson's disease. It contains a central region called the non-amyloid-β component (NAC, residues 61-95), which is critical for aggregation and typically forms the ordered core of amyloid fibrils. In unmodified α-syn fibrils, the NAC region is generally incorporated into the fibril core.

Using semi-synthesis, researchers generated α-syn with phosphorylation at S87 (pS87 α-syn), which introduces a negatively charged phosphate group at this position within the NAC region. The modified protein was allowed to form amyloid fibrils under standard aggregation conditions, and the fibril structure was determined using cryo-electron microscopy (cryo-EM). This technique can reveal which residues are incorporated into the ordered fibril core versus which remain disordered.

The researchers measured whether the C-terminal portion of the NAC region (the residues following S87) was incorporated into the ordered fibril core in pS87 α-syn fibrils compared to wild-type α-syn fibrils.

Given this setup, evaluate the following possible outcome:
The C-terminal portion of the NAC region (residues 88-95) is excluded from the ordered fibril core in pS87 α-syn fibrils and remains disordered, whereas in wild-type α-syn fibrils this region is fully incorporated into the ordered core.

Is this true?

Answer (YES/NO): YES